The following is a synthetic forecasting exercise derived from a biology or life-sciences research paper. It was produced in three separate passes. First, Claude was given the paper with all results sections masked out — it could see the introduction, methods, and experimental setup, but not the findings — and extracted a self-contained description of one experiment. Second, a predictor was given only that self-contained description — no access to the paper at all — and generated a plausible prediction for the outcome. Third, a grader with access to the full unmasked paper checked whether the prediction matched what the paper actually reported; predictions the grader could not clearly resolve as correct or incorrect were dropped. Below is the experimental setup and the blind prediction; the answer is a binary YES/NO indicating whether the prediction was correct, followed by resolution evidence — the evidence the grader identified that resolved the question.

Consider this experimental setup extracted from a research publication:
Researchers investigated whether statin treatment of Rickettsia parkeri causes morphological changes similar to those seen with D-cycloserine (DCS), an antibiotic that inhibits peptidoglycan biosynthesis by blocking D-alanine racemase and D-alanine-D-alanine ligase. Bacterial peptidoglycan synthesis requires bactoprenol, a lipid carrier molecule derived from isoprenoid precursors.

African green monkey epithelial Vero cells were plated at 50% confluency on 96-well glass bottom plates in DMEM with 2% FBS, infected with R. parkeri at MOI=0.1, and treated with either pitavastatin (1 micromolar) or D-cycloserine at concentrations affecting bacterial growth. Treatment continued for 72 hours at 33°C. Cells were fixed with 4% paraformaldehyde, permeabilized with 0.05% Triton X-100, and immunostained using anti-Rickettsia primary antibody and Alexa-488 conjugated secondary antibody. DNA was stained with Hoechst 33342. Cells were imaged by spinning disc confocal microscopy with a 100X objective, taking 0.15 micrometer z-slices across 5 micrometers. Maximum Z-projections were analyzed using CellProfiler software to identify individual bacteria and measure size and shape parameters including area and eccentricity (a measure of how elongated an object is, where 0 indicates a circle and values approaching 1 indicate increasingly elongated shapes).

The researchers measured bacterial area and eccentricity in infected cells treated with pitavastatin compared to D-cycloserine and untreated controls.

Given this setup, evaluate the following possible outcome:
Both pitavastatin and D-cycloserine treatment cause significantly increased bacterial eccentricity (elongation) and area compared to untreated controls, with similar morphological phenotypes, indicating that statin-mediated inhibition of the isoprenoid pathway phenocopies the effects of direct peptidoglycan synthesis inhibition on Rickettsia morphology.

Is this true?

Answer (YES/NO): NO